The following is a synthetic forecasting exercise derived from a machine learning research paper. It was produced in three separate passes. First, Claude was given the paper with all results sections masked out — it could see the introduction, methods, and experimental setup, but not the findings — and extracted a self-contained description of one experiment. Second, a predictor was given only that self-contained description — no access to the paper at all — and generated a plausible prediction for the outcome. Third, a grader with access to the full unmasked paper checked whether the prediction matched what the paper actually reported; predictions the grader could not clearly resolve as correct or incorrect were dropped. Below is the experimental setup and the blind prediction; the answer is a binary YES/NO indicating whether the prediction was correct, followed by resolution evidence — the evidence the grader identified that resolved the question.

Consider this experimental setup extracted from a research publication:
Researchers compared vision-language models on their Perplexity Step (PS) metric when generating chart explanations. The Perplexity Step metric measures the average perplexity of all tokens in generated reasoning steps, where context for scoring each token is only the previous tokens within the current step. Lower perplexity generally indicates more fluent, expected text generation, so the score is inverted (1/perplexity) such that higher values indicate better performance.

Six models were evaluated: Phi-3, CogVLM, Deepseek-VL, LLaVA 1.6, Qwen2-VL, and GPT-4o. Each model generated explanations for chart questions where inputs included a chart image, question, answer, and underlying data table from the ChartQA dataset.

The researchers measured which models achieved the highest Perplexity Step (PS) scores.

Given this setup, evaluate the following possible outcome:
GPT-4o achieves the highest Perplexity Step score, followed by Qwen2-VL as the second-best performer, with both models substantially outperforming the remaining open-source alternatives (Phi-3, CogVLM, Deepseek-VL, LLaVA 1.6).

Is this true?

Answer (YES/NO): NO